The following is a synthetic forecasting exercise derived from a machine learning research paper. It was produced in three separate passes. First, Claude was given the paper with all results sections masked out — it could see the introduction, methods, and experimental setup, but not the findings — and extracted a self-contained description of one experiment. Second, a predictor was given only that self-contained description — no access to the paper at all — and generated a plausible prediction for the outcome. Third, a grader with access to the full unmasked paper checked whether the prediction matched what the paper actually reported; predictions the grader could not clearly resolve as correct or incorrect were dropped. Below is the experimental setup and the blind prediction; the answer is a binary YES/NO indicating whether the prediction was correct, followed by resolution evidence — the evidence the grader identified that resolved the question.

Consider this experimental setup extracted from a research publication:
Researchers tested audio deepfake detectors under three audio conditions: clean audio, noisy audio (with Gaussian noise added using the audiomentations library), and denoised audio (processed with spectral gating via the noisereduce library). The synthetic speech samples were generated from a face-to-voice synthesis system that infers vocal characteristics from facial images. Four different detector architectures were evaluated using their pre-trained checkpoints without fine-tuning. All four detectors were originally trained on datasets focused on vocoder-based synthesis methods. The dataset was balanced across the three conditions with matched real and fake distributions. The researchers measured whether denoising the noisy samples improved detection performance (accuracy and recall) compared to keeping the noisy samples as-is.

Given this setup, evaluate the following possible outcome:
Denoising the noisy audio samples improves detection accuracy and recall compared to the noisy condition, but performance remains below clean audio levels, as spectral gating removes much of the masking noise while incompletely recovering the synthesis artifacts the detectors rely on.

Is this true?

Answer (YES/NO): NO